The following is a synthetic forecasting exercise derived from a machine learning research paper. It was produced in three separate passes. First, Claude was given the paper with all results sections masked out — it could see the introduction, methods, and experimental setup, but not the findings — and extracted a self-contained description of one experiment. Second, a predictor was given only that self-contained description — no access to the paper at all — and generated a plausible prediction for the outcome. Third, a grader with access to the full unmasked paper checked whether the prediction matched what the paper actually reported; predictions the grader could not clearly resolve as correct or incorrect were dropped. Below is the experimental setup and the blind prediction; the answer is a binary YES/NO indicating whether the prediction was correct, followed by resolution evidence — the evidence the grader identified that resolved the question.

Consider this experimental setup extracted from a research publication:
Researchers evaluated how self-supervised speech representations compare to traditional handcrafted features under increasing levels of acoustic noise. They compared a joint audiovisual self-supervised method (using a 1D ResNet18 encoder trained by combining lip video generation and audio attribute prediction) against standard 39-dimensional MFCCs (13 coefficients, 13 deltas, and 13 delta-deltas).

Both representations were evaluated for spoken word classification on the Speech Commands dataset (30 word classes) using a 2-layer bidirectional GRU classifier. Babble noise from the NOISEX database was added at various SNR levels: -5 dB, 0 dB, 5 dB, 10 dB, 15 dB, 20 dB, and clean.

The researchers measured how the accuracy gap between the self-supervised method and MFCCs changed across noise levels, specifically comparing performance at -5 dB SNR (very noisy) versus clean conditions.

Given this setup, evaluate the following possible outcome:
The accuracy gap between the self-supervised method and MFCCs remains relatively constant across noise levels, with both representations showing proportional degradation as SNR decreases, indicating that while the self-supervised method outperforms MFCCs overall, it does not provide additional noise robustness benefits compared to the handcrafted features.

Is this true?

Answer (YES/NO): NO